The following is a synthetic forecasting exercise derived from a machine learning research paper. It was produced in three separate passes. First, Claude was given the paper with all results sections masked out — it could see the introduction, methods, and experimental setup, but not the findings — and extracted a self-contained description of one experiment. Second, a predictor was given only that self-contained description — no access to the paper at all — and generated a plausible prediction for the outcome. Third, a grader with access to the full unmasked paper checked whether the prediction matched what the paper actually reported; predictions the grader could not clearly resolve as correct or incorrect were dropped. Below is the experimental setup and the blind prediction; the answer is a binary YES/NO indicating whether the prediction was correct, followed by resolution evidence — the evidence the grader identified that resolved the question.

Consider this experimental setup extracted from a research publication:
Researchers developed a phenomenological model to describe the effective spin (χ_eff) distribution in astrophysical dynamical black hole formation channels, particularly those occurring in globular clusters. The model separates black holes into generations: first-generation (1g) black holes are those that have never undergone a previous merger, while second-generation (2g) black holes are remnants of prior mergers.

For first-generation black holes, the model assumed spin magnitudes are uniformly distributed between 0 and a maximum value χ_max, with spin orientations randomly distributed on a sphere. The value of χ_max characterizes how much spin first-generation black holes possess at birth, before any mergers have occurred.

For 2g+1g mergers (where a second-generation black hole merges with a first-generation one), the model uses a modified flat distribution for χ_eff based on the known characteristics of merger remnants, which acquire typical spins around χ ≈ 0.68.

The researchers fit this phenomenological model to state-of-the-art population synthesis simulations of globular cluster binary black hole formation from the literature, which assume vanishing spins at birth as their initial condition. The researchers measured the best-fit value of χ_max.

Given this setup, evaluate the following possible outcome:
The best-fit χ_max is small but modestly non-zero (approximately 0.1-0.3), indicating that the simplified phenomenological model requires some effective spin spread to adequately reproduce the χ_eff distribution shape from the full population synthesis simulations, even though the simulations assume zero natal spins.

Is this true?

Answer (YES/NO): NO